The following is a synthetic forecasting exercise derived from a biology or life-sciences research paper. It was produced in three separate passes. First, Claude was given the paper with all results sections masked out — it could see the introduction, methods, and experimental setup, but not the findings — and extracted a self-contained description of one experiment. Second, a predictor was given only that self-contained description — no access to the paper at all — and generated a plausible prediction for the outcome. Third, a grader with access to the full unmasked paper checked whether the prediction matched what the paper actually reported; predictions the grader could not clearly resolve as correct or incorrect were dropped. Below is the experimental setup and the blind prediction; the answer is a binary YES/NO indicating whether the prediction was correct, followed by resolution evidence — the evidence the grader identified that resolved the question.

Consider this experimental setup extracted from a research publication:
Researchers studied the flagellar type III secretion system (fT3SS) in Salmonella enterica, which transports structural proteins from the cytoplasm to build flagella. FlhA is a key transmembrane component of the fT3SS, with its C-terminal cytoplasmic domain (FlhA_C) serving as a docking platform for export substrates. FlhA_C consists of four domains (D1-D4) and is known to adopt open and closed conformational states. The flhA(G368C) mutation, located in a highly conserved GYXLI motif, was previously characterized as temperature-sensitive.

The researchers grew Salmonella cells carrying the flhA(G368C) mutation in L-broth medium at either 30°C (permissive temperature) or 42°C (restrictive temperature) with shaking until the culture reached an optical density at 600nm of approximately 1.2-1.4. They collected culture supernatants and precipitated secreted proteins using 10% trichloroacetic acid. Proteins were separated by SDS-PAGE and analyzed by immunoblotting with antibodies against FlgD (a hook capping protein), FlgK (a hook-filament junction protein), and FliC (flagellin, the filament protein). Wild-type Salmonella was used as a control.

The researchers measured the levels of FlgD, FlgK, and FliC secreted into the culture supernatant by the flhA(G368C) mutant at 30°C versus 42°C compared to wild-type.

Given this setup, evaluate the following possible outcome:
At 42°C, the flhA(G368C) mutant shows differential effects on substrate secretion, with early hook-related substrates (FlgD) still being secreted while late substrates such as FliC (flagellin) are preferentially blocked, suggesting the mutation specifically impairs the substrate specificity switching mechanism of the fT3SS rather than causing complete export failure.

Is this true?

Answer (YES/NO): NO